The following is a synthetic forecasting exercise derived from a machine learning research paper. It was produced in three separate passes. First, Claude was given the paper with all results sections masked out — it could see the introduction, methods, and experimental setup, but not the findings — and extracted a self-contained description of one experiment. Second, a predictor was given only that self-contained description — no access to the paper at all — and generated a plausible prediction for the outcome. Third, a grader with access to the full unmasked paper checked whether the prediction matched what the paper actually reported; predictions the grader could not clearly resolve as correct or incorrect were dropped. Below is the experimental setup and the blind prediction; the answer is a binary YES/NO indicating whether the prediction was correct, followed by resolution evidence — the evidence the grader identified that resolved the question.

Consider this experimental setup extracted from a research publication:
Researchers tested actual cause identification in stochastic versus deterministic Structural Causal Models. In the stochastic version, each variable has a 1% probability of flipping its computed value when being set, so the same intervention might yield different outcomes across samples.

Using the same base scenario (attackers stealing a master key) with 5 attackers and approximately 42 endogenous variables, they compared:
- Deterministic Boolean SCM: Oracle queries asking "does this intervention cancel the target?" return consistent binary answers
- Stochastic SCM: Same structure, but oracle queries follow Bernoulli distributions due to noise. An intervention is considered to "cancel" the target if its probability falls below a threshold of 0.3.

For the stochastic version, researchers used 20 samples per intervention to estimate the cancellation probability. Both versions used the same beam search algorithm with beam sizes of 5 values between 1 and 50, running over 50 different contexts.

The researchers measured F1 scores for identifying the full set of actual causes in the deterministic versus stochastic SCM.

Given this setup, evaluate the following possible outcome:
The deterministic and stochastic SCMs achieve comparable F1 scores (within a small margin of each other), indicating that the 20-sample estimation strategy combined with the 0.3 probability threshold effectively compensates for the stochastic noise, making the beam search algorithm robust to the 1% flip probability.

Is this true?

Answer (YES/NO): YES